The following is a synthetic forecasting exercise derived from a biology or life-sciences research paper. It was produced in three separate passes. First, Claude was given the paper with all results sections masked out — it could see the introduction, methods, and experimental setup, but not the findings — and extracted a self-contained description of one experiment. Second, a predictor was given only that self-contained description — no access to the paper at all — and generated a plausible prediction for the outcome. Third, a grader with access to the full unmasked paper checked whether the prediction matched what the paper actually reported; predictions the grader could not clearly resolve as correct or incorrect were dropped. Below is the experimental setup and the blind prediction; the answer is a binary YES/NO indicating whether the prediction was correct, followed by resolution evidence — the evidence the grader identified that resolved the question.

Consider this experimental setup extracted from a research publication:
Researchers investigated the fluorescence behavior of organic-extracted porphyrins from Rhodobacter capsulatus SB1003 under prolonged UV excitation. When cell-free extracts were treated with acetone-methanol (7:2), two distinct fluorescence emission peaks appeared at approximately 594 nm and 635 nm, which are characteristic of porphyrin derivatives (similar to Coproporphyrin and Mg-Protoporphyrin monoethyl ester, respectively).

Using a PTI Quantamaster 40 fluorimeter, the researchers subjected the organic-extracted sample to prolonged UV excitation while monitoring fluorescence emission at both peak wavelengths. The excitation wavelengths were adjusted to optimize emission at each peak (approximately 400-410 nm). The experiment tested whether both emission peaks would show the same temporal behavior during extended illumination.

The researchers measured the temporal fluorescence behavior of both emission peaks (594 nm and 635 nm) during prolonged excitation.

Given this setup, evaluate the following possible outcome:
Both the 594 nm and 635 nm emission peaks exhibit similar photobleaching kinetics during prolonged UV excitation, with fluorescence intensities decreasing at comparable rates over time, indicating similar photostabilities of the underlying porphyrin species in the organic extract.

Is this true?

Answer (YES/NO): NO